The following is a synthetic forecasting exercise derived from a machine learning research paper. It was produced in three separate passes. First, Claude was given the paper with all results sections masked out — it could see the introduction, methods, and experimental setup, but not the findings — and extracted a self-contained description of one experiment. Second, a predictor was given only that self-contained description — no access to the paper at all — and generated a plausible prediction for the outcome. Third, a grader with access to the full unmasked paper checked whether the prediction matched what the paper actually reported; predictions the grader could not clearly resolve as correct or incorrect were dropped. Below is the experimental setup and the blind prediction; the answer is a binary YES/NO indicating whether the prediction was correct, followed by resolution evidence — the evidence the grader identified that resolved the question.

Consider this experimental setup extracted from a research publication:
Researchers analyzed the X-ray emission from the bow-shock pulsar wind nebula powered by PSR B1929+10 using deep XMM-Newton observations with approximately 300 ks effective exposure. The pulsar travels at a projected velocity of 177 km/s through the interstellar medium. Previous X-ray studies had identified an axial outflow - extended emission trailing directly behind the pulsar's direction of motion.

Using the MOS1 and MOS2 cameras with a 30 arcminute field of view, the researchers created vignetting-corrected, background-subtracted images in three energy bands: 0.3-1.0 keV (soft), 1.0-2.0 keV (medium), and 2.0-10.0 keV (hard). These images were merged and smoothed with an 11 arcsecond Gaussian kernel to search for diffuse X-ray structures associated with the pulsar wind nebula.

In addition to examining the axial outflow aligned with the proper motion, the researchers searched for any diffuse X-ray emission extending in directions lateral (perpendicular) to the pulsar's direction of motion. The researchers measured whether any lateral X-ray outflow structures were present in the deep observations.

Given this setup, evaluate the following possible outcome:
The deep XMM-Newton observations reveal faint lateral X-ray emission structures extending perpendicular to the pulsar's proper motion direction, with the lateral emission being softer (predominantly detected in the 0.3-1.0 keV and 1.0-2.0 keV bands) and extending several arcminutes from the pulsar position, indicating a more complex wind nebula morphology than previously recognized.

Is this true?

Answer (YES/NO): YES